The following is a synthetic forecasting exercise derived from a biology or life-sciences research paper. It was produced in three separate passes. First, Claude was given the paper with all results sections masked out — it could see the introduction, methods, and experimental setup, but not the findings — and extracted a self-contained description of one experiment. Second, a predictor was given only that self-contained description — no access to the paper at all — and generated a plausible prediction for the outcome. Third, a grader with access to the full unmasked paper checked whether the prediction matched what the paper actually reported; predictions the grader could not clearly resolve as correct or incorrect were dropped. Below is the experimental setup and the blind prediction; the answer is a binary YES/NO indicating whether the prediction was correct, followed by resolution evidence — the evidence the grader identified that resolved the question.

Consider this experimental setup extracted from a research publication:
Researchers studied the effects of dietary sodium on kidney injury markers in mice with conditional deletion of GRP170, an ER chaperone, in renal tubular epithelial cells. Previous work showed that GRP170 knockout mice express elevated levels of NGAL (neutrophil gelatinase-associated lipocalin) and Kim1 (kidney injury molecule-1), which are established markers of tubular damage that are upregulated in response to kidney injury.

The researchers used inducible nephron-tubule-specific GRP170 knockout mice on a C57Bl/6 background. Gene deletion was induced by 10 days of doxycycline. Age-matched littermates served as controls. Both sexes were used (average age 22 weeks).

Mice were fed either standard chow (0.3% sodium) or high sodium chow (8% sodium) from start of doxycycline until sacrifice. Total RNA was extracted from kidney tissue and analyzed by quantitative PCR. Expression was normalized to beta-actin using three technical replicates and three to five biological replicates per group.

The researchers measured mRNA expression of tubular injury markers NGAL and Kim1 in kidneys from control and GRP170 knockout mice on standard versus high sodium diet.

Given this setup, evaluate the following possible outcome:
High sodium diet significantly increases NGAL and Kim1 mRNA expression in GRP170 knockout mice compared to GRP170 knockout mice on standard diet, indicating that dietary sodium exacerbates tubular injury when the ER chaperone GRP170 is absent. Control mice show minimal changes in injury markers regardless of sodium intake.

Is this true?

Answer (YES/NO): NO